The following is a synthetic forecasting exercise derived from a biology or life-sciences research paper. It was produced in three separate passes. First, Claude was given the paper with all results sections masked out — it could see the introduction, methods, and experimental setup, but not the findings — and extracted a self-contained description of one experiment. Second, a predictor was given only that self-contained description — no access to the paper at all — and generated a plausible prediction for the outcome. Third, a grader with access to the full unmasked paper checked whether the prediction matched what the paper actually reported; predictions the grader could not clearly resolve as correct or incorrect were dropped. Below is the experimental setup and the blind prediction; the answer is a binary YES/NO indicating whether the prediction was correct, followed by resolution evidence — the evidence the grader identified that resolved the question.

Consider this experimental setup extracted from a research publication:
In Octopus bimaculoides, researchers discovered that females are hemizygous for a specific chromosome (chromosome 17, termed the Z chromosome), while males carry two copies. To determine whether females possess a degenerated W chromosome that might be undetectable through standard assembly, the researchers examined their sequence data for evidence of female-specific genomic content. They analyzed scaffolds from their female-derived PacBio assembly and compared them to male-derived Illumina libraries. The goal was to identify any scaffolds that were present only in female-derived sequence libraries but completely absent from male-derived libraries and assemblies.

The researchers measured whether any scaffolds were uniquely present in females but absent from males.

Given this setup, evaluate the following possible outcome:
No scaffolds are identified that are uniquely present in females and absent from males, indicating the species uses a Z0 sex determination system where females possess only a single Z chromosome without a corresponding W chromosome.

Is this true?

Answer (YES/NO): YES